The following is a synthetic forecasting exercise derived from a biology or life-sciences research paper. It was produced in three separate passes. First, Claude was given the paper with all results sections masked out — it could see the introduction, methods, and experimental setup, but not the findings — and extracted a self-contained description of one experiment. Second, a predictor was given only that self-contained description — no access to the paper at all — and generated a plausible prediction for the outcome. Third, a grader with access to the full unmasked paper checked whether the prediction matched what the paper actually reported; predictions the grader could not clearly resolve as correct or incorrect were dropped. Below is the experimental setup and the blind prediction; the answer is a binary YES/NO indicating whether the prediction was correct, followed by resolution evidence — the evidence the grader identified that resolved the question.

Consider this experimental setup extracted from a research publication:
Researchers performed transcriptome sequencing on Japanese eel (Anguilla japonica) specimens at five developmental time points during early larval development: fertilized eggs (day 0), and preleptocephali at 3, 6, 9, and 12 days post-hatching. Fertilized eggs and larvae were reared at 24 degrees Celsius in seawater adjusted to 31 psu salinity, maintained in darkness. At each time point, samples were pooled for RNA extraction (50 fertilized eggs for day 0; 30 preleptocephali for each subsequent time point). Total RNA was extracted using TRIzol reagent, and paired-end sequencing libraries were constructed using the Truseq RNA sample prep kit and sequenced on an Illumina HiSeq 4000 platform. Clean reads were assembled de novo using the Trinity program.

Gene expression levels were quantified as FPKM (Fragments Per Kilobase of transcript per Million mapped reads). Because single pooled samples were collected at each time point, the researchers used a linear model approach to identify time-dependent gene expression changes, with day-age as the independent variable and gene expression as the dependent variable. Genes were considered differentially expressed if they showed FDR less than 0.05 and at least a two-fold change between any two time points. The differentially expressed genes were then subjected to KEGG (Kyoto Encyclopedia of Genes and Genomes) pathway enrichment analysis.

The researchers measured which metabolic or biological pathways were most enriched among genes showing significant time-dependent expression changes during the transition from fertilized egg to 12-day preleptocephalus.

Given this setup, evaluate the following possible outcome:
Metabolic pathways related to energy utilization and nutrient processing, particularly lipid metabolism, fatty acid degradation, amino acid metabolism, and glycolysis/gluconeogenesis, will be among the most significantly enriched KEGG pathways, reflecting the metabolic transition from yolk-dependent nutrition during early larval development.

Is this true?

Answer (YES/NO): NO